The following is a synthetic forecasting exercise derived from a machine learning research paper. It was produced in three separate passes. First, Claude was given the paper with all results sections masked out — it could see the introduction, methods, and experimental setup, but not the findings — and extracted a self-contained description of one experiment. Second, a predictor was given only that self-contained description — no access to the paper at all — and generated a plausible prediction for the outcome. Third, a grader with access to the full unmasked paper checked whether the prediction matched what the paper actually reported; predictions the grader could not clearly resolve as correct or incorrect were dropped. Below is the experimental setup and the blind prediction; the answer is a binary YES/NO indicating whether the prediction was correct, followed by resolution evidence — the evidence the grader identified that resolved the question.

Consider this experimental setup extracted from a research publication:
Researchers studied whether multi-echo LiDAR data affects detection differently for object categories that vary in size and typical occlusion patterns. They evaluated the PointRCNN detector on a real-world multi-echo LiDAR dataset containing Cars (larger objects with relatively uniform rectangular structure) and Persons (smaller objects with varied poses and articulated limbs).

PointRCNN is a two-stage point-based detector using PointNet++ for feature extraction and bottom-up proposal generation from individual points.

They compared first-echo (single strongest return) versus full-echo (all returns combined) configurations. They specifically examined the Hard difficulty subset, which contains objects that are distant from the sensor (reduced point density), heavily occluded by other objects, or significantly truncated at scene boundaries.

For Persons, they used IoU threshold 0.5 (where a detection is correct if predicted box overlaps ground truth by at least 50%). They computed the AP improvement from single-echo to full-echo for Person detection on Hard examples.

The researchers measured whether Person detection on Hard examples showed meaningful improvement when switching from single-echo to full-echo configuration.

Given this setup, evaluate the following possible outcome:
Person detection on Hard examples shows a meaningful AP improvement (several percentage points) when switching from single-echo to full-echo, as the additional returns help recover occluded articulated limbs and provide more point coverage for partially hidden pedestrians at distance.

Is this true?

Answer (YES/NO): NO